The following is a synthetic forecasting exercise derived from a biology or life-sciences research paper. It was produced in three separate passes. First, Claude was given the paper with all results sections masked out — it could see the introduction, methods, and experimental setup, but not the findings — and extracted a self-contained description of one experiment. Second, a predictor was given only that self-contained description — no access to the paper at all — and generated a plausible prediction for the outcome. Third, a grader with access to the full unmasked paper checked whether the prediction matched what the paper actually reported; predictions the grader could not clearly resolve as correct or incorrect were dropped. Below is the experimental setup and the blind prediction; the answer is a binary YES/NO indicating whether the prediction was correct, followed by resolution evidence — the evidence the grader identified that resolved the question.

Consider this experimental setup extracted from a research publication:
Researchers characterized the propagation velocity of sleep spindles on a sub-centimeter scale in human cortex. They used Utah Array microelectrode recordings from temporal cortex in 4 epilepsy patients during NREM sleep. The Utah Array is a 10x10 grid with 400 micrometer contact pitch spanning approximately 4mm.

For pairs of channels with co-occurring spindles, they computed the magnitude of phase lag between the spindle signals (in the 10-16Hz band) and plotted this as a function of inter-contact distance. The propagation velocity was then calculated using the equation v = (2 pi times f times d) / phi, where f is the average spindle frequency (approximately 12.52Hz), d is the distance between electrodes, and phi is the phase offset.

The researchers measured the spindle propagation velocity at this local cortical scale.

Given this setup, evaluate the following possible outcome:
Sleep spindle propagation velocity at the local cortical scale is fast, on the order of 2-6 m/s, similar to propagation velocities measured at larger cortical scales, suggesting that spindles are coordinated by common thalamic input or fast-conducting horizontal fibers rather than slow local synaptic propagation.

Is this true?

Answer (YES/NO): NO